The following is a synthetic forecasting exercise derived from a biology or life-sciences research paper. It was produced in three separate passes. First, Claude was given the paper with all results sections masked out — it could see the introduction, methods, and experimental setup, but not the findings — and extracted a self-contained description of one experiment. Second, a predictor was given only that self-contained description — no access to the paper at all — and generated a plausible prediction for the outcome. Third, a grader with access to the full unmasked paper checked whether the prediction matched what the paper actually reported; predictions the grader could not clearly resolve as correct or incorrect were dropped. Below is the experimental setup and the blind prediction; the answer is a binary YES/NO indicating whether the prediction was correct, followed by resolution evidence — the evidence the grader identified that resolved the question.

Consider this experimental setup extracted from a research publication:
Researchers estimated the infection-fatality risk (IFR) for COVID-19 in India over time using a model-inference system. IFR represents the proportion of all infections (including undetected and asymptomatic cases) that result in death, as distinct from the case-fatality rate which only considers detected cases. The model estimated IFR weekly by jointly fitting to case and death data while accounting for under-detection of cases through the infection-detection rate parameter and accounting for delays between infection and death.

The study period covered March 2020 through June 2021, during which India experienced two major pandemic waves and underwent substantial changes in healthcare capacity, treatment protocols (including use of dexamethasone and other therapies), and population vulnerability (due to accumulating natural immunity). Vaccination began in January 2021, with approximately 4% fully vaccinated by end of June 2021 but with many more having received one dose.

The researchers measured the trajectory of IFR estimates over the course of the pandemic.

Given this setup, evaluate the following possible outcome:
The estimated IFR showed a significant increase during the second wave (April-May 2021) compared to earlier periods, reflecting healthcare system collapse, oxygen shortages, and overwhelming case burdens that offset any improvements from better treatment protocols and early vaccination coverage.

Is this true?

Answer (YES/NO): NO